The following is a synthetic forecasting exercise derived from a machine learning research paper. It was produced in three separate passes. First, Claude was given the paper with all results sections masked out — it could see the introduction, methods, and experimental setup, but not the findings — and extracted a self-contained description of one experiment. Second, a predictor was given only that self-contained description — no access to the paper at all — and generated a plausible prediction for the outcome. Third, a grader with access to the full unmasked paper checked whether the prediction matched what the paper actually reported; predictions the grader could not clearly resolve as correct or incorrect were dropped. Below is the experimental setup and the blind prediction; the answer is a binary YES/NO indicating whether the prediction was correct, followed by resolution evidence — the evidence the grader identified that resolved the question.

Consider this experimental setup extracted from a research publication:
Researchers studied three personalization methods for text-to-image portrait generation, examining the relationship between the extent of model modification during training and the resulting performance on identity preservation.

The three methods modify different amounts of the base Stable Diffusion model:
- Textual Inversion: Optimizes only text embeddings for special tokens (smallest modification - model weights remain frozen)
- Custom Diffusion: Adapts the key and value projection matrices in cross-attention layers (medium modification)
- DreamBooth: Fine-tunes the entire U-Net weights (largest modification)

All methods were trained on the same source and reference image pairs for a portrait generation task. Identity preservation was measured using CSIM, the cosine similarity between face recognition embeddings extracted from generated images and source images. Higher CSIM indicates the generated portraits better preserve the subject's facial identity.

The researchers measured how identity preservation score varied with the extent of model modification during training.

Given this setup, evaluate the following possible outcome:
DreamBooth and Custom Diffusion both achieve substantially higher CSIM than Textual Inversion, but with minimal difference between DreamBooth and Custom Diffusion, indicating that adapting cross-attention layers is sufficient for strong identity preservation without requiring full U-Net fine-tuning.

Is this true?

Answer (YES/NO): NO